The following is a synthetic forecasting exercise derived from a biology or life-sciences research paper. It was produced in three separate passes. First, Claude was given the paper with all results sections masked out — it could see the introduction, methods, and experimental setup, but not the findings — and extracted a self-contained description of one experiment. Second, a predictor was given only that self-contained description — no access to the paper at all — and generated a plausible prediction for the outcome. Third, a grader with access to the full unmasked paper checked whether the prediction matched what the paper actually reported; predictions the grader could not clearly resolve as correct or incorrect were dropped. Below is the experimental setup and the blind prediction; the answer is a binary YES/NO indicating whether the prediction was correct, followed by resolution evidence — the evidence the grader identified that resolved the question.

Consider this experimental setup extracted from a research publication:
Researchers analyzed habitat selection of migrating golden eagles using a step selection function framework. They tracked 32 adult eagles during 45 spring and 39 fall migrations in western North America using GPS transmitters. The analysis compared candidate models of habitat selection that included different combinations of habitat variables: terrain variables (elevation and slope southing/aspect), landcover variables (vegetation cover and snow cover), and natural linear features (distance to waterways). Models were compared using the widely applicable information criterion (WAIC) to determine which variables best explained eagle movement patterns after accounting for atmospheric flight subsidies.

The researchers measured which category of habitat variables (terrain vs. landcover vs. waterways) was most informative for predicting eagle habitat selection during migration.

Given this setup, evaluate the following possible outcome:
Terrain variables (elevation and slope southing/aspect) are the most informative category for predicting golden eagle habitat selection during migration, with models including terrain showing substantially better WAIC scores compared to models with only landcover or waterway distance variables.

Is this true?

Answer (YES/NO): YES